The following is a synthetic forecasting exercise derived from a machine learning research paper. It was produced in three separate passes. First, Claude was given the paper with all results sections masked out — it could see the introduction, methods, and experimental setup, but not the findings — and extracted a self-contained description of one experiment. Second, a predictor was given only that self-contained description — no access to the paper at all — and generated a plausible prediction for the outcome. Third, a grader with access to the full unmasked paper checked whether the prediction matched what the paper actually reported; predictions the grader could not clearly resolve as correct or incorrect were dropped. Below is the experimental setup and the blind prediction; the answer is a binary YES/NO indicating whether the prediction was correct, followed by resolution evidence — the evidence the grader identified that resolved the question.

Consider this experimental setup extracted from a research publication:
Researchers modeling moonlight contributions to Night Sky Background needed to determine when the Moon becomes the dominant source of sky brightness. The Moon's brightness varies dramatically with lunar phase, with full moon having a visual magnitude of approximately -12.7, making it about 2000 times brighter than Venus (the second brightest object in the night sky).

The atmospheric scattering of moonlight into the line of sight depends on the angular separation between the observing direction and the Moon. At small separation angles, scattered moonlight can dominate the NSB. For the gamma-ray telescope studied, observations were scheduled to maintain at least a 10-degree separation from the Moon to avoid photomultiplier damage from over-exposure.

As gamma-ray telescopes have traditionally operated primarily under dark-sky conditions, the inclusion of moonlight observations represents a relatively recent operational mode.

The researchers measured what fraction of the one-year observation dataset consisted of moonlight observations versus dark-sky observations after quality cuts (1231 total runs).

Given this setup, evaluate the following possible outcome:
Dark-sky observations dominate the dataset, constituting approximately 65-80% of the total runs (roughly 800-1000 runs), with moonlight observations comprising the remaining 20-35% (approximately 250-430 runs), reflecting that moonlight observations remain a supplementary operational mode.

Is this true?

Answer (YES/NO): NO